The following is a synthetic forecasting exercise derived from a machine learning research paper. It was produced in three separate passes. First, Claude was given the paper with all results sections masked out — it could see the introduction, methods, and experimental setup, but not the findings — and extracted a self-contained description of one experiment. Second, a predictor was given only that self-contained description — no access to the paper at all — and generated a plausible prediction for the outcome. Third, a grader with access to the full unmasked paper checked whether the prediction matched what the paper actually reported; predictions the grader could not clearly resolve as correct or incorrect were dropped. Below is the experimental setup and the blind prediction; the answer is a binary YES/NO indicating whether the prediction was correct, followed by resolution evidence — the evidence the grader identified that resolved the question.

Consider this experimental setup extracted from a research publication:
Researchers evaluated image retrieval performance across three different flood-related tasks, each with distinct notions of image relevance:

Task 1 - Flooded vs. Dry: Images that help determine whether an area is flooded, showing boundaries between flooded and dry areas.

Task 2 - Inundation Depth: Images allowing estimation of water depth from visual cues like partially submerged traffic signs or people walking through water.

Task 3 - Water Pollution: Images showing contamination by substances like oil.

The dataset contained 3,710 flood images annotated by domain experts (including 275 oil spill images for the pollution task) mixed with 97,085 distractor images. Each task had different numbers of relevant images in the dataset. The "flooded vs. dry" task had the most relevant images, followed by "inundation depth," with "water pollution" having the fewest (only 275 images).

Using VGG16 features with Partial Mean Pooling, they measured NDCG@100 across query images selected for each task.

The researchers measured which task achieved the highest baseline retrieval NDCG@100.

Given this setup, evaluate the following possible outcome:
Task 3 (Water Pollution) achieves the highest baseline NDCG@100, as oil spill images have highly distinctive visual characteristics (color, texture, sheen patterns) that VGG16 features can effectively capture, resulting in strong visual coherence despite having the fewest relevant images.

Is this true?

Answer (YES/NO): NO